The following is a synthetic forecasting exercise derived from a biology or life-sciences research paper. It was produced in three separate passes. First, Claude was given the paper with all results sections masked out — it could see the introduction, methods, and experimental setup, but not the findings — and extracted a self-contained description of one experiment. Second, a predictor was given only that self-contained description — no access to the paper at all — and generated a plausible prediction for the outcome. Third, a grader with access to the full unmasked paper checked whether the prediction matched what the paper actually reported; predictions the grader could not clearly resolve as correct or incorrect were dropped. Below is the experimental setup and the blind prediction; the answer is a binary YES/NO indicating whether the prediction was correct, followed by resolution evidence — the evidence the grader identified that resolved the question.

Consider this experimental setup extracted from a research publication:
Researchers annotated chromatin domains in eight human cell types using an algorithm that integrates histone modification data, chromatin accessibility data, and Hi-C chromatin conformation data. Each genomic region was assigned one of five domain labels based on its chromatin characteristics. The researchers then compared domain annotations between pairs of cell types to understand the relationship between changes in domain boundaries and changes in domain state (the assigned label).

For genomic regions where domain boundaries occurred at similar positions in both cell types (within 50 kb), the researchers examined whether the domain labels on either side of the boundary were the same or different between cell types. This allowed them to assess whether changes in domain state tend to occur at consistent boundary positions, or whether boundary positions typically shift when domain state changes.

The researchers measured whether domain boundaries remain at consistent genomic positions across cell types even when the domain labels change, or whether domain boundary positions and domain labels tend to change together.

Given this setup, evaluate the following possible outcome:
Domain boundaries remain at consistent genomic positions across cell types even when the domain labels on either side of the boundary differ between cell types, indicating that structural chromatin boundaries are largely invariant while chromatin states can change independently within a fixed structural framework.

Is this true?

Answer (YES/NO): YES